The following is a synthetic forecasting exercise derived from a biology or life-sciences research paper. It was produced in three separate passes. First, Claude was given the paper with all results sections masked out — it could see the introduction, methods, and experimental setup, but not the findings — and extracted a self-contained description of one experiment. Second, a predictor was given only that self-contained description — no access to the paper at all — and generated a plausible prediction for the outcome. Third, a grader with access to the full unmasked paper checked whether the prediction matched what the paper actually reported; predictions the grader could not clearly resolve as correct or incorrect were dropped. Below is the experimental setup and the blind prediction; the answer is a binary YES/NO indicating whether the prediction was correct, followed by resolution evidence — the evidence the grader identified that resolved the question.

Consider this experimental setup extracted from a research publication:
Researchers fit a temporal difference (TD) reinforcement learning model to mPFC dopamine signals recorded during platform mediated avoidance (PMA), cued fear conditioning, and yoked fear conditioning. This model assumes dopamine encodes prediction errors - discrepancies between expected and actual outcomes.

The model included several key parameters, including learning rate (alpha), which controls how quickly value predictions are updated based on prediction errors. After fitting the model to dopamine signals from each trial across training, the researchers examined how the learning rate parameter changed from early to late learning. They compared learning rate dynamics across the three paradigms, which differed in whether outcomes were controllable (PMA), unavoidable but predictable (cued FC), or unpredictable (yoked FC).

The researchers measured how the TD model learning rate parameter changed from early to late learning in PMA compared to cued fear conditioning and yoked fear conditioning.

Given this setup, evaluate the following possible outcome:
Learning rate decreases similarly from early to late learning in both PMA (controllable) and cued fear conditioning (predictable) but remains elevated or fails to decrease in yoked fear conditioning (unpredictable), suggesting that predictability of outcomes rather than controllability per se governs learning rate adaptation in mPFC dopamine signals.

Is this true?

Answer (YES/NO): NO